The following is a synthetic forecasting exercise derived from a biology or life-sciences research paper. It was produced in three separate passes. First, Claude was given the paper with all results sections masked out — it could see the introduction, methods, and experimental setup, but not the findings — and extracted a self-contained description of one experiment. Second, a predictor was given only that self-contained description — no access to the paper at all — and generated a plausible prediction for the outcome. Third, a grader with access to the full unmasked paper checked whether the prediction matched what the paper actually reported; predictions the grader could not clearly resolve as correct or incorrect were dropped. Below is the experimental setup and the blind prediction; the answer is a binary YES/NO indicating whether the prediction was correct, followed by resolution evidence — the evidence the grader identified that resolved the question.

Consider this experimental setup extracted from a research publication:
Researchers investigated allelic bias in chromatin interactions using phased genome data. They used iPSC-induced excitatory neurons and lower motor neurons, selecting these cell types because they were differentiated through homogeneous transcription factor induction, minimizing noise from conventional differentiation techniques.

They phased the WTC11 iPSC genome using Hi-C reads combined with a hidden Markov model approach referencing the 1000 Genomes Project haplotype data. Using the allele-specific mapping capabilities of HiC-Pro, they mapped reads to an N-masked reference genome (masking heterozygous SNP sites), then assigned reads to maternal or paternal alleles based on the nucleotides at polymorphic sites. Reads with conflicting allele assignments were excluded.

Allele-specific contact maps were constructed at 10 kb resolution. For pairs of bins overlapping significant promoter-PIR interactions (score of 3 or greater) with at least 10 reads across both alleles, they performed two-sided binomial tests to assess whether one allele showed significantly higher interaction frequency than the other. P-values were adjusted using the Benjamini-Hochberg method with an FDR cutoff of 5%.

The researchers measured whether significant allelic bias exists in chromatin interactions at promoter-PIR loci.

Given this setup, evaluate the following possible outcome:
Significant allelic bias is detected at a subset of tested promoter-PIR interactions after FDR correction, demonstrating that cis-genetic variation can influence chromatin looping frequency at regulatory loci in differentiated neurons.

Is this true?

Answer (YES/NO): YES